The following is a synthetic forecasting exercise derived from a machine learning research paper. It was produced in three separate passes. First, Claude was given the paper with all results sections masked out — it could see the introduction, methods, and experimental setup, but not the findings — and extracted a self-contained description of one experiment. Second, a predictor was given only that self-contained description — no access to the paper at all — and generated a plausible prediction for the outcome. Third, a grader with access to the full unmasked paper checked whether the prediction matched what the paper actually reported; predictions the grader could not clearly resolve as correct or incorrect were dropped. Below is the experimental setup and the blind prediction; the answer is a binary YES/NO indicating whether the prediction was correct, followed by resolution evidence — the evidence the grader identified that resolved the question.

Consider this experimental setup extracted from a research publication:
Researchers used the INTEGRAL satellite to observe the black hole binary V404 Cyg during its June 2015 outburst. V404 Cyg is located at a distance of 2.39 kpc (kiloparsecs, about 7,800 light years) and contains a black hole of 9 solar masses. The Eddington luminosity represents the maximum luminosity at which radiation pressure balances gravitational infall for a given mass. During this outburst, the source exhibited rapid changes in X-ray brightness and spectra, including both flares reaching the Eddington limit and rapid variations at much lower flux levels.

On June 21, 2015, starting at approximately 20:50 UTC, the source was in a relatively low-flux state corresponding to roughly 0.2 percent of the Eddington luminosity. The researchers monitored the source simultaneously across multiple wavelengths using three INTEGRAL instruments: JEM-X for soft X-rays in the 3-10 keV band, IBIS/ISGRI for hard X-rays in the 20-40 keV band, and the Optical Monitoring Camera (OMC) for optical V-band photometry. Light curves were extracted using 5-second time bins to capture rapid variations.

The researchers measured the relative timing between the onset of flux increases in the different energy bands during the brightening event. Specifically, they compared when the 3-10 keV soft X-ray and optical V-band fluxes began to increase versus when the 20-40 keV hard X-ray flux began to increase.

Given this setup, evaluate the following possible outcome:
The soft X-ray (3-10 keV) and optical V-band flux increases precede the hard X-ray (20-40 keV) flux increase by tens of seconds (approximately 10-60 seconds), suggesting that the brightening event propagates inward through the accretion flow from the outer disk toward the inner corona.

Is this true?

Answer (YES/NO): NO